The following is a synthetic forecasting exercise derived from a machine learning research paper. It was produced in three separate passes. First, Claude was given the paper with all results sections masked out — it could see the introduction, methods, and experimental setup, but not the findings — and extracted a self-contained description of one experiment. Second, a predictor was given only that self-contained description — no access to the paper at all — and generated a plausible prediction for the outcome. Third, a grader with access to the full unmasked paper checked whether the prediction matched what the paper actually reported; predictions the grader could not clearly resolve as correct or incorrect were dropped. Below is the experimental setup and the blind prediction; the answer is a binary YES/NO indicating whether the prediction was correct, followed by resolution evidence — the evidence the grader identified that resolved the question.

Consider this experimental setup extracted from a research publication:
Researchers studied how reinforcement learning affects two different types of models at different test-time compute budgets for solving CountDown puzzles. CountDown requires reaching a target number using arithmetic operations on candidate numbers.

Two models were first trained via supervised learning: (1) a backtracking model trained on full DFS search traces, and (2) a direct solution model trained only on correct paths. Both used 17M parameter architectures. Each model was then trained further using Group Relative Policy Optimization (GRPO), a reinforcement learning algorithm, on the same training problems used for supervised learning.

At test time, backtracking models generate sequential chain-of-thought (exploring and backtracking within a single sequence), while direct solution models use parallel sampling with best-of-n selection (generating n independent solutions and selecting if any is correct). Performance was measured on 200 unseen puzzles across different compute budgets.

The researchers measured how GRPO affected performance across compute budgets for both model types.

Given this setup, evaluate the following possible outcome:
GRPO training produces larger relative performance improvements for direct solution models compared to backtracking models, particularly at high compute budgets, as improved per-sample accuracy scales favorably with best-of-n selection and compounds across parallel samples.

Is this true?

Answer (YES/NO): NO